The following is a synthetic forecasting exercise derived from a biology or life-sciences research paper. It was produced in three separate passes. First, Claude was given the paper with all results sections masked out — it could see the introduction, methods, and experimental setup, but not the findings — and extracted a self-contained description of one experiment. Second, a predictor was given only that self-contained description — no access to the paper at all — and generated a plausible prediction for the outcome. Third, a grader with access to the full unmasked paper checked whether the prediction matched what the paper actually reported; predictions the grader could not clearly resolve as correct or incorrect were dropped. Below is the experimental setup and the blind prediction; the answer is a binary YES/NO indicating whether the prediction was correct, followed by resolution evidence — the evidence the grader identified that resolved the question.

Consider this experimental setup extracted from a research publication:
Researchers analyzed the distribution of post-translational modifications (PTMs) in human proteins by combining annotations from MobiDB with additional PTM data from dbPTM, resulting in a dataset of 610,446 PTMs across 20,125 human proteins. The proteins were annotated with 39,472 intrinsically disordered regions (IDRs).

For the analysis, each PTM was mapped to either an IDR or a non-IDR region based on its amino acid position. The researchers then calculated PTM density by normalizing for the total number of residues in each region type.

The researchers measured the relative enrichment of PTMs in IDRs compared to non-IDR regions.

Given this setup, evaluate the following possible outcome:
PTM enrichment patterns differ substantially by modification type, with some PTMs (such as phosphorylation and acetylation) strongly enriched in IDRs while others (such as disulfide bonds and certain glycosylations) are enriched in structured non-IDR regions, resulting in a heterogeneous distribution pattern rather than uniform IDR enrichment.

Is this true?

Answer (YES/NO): NO